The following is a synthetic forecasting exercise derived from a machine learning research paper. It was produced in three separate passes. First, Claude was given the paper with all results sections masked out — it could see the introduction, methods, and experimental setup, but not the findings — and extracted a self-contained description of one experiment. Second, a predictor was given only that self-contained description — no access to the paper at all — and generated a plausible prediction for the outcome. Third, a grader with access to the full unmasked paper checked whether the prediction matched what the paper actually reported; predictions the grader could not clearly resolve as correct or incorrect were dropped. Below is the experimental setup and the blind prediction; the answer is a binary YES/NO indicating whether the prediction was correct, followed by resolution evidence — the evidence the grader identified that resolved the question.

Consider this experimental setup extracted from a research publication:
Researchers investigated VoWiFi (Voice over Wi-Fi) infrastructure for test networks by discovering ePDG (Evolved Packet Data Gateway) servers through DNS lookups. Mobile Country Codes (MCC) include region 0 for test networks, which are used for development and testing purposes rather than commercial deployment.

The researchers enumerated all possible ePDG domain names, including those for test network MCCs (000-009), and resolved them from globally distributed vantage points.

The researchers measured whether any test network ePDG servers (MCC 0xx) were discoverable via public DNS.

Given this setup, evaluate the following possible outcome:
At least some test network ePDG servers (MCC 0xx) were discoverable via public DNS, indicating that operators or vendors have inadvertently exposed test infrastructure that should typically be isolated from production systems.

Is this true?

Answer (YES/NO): NO